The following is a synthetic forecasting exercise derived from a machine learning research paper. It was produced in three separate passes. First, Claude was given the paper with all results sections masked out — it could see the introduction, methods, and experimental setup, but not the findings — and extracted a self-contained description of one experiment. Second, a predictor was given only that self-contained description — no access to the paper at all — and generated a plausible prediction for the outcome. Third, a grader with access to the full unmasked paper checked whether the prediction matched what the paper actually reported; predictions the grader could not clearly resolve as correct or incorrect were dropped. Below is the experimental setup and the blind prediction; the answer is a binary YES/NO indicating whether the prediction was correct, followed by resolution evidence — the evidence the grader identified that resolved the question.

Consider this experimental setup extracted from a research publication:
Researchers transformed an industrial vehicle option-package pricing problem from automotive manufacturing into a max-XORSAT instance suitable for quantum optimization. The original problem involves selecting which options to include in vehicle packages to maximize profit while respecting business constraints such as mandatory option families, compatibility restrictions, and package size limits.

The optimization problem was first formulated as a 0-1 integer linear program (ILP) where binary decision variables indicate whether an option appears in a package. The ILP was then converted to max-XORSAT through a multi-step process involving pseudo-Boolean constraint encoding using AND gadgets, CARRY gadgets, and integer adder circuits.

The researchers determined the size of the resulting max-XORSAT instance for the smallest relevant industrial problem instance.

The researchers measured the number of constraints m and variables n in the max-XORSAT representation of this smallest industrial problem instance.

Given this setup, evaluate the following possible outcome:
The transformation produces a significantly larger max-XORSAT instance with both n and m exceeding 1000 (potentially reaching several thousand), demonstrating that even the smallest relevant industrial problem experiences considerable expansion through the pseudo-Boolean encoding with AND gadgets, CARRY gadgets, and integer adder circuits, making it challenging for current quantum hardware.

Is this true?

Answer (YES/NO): NO